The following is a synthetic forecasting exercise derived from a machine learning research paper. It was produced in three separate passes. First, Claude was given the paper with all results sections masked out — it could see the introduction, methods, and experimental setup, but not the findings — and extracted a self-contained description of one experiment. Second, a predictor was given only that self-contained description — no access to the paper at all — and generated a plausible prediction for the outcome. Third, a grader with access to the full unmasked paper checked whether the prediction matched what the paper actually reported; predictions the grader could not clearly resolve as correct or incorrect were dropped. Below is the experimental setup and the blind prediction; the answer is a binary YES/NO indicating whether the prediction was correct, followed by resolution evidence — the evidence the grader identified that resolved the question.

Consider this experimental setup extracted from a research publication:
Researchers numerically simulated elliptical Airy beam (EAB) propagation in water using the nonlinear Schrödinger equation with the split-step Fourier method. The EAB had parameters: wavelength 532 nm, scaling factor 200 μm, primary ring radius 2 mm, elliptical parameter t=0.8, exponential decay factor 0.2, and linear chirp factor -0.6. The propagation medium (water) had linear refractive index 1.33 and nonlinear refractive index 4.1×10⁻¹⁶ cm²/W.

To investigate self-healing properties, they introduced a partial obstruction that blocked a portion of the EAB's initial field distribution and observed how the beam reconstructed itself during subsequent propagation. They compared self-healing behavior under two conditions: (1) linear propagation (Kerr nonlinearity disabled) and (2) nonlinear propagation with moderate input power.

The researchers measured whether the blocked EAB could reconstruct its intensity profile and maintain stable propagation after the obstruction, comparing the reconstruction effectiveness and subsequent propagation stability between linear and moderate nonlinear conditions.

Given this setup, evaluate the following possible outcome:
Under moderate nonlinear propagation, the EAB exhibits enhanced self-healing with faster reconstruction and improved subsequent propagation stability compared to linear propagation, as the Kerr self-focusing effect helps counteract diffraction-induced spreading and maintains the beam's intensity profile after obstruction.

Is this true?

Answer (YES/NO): YES